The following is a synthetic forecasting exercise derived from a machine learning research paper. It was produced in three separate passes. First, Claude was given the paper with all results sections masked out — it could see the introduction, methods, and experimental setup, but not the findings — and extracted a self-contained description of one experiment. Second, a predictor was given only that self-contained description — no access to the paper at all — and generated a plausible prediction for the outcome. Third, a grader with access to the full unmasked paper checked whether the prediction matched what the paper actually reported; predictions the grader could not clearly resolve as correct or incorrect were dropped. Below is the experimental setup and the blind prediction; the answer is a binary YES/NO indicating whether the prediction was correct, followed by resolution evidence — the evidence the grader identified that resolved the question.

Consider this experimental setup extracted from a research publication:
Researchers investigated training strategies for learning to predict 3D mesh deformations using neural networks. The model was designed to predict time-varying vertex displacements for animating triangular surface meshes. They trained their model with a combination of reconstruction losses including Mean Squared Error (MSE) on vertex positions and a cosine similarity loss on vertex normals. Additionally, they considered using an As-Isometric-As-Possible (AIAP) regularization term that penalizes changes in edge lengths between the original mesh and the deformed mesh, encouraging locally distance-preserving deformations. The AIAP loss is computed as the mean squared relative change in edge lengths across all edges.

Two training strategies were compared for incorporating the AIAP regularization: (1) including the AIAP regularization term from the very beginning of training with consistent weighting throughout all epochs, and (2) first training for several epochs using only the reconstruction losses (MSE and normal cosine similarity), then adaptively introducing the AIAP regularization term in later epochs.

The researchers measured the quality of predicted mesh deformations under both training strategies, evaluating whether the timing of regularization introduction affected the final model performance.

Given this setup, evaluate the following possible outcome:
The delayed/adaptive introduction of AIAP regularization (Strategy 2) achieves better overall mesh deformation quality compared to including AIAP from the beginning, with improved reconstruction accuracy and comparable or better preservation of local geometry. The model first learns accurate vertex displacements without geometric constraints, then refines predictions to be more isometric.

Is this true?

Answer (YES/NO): YES